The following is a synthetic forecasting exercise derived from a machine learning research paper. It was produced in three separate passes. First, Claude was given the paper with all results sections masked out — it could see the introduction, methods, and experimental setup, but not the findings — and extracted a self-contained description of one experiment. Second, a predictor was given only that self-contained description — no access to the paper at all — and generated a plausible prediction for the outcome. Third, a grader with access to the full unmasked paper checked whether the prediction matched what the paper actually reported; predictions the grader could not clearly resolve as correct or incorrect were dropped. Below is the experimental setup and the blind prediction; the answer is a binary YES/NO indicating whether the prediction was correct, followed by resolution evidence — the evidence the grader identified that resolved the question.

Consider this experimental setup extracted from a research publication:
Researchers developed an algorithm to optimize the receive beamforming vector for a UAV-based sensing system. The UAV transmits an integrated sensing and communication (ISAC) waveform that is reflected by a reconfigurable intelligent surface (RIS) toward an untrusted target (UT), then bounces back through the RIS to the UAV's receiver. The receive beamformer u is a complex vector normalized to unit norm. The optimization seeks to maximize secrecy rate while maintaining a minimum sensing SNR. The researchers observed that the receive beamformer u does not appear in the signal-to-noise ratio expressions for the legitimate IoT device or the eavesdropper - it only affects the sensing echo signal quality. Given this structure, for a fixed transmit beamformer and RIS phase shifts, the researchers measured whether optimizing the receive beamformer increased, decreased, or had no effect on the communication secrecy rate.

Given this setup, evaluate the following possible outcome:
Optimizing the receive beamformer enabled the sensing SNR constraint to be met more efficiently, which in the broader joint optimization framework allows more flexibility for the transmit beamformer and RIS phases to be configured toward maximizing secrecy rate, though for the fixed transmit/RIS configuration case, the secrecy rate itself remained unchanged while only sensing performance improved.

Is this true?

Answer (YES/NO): YES